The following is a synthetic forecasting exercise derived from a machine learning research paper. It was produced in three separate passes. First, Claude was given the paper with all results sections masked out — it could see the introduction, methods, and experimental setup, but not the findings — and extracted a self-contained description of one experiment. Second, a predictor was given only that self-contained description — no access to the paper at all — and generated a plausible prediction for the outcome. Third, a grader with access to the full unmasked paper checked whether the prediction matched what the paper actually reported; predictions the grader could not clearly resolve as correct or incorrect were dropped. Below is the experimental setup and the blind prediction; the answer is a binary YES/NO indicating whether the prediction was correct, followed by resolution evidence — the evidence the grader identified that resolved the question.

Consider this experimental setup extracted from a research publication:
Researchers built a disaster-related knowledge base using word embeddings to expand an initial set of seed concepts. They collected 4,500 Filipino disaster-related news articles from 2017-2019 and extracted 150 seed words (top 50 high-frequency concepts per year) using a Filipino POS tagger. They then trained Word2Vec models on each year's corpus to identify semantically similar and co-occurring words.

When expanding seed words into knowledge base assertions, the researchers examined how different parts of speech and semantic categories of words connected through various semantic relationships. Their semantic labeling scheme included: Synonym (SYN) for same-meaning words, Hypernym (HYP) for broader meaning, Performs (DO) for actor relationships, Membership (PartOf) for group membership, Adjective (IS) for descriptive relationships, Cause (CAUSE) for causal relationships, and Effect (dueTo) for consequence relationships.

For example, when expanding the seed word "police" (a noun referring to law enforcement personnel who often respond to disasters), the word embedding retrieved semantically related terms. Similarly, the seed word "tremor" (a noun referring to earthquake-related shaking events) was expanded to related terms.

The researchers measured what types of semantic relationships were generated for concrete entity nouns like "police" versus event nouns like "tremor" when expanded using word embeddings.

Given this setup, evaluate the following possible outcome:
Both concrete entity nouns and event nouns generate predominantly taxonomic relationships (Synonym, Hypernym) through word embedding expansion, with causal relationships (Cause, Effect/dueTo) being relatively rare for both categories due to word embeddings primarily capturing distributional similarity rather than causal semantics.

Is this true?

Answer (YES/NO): NO